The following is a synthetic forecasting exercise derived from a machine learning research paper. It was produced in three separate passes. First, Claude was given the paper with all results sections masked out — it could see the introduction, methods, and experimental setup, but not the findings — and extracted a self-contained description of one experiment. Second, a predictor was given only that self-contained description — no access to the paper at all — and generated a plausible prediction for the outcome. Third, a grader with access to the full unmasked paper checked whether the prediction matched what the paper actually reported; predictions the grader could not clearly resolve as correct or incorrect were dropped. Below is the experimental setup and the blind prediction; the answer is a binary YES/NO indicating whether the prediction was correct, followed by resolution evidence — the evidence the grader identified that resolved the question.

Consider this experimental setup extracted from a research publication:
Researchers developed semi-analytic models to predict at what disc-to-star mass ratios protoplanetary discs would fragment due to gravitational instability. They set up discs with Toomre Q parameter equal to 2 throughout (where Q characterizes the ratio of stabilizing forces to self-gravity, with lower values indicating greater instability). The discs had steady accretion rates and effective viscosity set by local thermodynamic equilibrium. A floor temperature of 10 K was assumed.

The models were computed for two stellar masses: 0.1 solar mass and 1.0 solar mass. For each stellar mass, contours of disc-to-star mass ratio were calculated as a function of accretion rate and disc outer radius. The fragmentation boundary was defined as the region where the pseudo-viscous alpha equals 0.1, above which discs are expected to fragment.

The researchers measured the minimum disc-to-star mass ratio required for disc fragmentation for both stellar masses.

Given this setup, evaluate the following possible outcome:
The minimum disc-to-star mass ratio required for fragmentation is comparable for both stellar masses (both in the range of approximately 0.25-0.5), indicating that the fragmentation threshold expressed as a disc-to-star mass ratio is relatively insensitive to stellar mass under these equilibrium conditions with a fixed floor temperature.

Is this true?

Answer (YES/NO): NO